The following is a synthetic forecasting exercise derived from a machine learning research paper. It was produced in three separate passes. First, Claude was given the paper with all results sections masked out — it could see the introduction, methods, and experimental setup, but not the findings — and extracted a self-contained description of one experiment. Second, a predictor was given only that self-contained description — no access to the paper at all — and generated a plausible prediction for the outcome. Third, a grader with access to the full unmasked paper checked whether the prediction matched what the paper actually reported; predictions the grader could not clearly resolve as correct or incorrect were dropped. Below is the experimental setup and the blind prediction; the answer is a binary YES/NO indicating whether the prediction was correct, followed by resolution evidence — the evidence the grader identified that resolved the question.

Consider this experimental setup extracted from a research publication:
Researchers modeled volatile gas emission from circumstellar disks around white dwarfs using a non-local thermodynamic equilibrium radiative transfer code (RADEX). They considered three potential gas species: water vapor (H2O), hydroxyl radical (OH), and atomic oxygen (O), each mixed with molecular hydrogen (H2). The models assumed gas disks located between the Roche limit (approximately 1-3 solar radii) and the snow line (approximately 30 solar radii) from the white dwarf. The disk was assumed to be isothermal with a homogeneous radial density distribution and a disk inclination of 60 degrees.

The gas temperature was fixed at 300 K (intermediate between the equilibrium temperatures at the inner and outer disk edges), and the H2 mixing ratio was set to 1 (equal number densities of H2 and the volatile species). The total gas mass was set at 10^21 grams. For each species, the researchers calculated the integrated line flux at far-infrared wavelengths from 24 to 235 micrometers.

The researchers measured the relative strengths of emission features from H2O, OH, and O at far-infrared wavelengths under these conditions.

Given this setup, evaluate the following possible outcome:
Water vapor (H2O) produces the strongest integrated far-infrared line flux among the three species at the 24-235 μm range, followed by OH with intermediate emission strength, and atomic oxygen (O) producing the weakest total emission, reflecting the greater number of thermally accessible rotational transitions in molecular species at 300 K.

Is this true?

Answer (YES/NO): NO